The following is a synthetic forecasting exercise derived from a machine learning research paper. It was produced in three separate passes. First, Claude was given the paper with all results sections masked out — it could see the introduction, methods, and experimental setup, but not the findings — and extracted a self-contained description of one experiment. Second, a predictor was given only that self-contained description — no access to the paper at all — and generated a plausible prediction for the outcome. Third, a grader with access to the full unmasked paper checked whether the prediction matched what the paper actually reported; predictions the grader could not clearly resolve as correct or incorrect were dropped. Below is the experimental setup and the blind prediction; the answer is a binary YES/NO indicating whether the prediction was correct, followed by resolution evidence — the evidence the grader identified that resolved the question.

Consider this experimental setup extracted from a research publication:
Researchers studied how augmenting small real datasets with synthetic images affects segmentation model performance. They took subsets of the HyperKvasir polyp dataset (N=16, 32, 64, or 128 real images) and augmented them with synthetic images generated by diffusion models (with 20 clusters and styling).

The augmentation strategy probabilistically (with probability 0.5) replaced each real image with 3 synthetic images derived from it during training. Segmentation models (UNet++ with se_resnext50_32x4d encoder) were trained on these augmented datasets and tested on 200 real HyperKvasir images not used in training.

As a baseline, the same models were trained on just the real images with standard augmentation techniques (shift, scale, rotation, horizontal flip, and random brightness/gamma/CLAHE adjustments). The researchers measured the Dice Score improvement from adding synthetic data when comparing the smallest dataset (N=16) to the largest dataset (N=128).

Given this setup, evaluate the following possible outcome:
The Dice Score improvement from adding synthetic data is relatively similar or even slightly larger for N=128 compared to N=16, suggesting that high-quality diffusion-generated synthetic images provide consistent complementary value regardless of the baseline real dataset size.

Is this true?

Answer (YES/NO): NO